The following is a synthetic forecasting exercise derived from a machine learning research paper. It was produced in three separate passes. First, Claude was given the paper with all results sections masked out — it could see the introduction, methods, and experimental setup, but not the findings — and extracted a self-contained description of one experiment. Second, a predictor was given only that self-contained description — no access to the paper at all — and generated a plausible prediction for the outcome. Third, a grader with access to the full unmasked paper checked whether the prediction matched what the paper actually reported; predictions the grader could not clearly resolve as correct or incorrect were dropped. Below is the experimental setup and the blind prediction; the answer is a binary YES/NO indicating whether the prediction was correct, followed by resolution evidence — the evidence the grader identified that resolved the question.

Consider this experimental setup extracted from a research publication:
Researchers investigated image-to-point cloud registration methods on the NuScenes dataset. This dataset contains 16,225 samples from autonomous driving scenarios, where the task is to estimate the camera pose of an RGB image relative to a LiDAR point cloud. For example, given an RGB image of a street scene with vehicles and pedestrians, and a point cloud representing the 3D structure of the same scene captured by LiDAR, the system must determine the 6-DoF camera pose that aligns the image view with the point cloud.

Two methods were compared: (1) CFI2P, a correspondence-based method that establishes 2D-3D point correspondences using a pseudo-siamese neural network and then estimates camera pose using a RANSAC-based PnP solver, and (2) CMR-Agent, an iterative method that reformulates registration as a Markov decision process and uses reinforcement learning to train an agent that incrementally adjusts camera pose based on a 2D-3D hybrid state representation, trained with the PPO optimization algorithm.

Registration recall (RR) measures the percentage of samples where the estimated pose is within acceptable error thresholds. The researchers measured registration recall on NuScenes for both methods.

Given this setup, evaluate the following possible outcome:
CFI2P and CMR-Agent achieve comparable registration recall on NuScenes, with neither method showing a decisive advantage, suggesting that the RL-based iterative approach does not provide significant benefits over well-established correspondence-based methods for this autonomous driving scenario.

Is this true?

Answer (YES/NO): NO